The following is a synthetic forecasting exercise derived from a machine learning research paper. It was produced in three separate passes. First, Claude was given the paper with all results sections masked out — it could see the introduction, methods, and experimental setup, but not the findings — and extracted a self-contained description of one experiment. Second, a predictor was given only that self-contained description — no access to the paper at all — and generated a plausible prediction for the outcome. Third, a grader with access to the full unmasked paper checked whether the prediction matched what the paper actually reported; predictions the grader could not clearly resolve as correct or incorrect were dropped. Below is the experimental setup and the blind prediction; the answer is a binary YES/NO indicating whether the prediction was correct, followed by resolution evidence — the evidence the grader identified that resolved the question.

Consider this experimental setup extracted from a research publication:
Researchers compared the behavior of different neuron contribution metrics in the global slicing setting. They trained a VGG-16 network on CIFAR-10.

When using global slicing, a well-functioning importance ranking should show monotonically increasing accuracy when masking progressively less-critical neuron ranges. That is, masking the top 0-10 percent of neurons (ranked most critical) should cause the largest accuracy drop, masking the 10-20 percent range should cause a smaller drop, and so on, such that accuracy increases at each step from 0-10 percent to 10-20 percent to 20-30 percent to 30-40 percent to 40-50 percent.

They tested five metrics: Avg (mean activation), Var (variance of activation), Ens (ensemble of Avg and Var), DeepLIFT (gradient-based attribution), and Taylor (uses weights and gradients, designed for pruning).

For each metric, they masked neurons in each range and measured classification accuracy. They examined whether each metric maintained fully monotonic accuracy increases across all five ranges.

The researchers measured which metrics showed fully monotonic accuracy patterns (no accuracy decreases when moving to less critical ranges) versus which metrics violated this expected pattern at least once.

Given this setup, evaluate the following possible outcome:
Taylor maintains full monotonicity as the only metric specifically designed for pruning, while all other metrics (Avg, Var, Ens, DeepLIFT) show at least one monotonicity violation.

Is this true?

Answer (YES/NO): YES